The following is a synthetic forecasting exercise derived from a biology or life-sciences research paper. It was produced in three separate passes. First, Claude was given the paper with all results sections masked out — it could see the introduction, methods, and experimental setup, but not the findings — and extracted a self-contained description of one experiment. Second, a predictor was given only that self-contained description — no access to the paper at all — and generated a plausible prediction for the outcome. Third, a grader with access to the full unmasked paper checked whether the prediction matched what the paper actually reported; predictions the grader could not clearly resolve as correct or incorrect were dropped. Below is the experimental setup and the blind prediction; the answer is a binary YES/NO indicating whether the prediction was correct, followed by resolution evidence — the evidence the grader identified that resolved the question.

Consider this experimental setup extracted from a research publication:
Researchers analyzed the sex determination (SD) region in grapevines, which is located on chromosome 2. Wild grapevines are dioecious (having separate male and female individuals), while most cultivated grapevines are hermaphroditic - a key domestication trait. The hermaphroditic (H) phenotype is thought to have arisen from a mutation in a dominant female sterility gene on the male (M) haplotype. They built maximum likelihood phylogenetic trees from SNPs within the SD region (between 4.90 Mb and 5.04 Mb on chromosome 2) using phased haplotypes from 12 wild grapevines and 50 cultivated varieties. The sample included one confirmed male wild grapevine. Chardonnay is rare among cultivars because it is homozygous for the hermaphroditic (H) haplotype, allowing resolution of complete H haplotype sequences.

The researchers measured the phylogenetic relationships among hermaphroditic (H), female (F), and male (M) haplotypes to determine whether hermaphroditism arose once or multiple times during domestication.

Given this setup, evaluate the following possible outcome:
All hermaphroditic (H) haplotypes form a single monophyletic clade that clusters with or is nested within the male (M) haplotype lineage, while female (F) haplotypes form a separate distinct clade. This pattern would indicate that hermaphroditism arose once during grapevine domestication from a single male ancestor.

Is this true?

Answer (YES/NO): NO